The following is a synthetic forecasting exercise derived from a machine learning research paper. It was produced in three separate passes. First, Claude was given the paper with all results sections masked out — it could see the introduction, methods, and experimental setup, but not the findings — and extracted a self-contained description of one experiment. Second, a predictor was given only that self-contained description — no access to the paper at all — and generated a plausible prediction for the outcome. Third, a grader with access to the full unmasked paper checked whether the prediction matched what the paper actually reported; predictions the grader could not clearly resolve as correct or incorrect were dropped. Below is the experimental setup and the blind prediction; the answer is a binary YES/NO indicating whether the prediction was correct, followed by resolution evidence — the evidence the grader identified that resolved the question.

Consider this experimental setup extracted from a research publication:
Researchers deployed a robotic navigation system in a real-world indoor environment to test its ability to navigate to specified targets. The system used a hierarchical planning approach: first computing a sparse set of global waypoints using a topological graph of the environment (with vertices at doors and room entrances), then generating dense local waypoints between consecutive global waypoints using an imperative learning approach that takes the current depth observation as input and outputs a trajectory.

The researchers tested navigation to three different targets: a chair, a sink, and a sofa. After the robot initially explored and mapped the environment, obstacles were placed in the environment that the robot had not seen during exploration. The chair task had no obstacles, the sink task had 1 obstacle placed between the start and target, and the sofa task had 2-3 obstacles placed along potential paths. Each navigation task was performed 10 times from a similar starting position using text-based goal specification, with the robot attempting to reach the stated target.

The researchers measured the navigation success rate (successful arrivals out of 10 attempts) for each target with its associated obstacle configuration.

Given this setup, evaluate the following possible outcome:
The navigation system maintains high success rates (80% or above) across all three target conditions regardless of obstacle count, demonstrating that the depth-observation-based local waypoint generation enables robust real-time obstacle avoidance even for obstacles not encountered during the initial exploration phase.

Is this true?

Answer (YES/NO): NO